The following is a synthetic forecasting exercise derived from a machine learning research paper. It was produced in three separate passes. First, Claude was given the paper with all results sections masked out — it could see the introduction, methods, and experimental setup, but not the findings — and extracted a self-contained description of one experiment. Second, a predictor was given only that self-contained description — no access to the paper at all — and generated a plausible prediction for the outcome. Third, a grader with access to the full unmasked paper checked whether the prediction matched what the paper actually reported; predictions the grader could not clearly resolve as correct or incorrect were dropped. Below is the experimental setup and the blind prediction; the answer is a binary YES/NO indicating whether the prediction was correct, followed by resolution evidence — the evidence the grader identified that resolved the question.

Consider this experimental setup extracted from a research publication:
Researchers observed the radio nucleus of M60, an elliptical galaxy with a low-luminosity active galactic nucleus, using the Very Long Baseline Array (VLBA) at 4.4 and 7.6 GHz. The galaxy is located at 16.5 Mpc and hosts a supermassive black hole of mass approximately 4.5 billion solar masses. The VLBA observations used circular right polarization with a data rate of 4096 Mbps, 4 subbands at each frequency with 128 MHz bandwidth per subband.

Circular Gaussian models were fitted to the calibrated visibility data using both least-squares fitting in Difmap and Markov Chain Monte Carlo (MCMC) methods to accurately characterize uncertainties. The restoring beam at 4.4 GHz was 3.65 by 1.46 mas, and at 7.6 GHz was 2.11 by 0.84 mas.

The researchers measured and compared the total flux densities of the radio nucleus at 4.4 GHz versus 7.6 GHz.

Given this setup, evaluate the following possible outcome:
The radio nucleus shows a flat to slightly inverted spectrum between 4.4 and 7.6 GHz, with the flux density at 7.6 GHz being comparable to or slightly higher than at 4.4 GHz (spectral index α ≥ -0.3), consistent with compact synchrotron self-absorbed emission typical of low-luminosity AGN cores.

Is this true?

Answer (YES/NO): YES